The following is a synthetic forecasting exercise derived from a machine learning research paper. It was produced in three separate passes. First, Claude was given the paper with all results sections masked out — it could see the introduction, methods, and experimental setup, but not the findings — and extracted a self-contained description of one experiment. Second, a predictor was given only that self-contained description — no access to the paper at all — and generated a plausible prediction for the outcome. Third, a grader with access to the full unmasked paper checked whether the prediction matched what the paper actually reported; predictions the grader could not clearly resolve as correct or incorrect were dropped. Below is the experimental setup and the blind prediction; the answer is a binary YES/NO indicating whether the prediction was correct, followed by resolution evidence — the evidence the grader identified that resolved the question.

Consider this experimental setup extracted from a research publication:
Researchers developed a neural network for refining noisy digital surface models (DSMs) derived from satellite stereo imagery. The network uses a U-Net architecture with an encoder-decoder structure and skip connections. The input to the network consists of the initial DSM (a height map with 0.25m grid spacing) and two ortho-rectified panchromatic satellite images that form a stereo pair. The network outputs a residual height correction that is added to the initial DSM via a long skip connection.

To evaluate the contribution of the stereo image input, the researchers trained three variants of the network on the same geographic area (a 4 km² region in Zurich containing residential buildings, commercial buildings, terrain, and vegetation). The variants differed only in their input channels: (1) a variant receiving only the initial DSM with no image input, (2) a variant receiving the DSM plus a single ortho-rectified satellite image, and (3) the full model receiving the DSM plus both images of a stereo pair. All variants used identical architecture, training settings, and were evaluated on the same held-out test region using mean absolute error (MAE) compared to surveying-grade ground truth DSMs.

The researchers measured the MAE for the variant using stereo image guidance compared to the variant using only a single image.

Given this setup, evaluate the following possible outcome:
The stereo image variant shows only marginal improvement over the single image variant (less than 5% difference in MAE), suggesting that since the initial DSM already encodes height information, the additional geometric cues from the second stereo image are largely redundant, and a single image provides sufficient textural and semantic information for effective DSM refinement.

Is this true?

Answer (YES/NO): YES